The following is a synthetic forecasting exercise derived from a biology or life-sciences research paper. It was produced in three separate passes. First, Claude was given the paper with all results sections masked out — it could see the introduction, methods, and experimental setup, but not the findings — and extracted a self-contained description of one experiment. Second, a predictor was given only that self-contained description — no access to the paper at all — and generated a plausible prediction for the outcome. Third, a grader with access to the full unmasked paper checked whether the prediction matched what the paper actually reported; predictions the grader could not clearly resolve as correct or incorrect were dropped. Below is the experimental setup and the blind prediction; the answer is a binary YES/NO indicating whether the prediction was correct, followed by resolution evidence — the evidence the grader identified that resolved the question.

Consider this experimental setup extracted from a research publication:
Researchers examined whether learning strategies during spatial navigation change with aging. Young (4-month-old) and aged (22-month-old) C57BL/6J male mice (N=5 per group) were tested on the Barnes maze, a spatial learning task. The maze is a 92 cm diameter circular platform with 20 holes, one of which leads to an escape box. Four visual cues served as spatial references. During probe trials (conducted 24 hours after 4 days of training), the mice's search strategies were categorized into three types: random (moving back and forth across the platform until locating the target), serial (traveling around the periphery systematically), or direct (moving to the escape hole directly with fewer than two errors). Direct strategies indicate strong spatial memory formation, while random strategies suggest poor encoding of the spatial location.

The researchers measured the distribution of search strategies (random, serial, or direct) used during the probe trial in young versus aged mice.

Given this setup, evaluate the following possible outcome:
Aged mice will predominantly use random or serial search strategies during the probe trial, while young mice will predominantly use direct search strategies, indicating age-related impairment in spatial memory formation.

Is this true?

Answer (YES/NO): NO